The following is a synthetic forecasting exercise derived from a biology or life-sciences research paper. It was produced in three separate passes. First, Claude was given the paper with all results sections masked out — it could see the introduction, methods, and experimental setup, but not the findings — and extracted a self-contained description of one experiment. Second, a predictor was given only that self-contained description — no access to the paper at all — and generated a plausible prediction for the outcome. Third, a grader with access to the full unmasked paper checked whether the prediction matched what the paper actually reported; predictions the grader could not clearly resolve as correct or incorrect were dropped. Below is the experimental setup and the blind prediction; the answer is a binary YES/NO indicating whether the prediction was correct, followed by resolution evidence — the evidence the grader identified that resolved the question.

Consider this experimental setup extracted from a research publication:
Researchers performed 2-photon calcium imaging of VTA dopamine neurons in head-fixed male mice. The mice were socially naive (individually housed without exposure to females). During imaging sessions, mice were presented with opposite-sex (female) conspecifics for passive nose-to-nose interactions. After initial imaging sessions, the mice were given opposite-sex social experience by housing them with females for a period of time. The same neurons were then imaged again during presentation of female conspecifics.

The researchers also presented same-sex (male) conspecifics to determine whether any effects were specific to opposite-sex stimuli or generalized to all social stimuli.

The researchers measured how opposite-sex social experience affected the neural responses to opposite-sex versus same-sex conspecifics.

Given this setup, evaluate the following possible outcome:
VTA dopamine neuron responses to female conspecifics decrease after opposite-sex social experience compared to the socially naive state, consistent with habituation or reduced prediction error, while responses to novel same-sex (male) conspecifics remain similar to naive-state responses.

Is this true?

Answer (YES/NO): NO